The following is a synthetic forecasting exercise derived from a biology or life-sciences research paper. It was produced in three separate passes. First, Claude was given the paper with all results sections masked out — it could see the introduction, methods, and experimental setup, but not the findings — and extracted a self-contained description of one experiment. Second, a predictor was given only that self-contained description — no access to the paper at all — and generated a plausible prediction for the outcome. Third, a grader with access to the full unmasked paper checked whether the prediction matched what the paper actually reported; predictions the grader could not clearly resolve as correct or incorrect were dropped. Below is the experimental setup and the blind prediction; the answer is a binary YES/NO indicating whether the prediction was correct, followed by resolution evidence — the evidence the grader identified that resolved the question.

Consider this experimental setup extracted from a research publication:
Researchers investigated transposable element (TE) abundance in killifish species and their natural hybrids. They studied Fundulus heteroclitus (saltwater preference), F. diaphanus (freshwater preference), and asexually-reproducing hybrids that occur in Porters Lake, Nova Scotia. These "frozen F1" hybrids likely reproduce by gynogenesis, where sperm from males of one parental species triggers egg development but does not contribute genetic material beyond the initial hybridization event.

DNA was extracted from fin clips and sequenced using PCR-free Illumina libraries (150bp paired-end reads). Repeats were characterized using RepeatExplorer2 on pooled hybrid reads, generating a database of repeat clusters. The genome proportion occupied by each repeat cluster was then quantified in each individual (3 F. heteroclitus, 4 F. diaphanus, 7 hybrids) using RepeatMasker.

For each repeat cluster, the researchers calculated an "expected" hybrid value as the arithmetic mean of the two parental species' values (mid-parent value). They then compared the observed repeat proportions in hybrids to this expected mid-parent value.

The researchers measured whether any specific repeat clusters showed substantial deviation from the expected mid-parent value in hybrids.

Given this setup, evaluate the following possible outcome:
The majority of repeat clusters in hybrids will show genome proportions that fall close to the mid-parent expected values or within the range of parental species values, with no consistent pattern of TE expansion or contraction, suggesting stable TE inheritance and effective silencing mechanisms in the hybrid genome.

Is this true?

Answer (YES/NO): NO